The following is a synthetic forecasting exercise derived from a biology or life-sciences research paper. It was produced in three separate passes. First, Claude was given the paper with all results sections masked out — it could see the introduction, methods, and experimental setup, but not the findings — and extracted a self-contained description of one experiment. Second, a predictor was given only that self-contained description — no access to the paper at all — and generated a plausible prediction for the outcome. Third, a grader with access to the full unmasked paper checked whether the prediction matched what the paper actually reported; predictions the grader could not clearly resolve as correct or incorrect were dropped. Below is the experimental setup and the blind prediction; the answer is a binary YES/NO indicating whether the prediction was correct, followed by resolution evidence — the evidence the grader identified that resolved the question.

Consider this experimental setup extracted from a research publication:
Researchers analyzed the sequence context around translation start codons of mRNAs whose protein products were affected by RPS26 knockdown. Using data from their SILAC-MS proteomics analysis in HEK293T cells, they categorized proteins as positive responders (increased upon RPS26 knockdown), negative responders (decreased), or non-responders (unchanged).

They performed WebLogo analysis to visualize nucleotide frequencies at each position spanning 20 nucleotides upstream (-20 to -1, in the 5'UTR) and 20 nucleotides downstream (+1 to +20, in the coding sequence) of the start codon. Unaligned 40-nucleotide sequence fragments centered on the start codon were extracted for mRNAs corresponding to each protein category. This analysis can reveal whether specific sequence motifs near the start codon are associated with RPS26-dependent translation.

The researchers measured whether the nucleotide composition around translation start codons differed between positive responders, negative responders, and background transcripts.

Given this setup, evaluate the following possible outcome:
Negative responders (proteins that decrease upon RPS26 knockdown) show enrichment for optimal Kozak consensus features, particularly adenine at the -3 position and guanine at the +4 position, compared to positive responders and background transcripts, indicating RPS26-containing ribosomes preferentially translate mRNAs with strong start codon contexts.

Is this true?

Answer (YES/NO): NO